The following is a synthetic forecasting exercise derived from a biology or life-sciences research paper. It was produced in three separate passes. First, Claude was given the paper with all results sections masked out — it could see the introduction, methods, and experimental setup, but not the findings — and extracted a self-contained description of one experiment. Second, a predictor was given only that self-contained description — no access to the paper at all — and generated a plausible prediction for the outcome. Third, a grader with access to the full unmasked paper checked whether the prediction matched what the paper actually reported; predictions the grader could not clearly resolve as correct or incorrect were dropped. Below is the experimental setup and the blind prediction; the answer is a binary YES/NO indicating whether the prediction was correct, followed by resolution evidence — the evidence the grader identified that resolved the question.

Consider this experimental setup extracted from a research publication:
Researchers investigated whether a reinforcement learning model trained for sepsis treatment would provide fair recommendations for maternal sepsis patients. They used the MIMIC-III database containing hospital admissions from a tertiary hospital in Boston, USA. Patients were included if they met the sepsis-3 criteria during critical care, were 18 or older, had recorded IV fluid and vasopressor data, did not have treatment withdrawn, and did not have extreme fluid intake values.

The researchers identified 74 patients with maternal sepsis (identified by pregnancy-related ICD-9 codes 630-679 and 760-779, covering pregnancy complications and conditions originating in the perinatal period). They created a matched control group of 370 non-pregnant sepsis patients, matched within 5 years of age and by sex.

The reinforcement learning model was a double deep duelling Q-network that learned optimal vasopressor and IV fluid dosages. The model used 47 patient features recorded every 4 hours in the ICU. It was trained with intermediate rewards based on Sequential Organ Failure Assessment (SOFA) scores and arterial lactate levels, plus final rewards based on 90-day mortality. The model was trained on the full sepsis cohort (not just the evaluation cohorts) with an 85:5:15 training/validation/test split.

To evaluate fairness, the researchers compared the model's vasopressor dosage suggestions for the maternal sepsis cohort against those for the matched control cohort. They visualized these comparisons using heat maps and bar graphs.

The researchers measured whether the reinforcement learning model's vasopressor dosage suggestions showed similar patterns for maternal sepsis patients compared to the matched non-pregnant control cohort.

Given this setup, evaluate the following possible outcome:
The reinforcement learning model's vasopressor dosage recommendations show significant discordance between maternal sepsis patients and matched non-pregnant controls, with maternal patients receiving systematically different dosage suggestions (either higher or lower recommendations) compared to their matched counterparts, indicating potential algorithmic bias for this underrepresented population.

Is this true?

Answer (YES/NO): NO